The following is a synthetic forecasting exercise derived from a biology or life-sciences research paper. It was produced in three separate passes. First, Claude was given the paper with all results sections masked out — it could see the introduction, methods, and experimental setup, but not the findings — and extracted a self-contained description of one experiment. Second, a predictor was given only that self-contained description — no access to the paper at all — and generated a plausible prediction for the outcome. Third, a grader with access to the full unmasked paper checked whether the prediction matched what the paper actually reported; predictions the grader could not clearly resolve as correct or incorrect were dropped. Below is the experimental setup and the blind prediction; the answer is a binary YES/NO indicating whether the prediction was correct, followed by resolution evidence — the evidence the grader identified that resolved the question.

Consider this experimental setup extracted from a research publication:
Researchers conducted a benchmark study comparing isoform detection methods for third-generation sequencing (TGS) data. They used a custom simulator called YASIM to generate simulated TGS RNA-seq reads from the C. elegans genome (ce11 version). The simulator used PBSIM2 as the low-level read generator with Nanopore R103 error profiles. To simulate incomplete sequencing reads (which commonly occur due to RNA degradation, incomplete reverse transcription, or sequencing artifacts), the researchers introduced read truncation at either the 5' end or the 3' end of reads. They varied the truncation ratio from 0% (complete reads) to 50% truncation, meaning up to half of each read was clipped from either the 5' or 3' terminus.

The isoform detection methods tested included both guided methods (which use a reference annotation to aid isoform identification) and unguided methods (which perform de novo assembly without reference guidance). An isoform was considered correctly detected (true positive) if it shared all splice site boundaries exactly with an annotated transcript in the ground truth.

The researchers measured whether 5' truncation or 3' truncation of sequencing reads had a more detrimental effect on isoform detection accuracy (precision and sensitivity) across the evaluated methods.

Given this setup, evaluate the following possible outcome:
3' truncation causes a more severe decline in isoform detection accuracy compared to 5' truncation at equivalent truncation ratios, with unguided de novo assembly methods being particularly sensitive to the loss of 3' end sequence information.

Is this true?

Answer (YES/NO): NO